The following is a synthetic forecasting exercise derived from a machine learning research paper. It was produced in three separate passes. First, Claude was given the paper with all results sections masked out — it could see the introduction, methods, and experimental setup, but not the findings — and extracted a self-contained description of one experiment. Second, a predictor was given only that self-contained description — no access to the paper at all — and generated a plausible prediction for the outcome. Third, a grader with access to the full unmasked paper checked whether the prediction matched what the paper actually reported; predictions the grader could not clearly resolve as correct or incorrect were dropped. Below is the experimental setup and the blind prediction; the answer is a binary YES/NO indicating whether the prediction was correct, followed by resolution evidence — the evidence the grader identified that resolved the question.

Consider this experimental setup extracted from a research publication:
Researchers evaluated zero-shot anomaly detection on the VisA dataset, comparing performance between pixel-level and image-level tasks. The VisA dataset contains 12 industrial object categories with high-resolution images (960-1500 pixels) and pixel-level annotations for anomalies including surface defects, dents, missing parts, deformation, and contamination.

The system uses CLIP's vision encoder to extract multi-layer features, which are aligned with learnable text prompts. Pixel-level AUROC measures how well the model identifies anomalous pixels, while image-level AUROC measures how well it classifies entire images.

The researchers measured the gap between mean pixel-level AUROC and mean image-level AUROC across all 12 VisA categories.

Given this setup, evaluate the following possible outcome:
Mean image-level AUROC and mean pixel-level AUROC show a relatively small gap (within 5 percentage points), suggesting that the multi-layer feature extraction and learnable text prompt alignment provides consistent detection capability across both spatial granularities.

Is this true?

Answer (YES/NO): NO